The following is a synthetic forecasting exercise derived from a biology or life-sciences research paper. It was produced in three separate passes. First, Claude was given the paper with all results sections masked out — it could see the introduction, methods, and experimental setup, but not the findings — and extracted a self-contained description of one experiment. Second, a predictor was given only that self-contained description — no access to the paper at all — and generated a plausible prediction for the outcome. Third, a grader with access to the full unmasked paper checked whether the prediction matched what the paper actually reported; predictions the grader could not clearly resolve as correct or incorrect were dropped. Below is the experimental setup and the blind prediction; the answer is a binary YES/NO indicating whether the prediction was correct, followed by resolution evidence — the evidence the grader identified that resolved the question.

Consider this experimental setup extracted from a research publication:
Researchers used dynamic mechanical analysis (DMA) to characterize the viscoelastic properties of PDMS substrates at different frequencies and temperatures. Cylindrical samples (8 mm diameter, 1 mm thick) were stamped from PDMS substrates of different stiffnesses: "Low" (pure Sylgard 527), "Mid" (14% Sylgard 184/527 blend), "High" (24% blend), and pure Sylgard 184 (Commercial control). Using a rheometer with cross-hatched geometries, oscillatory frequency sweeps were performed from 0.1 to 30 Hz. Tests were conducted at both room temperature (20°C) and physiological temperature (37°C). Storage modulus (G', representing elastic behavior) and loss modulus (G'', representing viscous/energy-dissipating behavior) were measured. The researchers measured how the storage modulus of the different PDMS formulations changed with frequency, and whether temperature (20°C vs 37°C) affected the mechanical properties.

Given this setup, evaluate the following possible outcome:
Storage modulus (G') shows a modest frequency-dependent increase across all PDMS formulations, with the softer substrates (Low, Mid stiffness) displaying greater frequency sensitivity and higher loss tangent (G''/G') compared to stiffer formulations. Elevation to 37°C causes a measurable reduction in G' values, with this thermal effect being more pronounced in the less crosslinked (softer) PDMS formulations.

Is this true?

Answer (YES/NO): NO